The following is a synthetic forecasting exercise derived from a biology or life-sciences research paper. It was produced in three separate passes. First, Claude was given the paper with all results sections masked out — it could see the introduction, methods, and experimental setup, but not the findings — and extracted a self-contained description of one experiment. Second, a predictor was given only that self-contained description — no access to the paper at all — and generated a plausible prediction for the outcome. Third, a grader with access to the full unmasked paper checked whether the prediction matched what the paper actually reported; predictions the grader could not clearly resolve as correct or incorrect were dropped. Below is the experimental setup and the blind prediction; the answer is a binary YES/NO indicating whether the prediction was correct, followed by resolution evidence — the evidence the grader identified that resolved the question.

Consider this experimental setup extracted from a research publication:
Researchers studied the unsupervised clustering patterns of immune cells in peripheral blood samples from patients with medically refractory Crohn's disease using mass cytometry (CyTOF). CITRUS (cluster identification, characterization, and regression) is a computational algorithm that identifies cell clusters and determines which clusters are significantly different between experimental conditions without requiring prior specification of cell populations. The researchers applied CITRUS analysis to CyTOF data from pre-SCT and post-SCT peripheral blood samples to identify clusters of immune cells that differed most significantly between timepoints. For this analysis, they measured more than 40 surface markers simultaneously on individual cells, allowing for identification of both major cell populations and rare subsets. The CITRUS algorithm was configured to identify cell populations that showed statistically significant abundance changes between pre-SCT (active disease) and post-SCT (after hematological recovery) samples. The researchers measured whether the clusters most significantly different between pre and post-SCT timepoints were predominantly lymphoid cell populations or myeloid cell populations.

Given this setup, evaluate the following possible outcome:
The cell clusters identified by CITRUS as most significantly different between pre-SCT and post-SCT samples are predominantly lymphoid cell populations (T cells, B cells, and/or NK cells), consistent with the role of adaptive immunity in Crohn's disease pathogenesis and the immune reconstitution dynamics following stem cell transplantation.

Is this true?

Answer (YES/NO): YES